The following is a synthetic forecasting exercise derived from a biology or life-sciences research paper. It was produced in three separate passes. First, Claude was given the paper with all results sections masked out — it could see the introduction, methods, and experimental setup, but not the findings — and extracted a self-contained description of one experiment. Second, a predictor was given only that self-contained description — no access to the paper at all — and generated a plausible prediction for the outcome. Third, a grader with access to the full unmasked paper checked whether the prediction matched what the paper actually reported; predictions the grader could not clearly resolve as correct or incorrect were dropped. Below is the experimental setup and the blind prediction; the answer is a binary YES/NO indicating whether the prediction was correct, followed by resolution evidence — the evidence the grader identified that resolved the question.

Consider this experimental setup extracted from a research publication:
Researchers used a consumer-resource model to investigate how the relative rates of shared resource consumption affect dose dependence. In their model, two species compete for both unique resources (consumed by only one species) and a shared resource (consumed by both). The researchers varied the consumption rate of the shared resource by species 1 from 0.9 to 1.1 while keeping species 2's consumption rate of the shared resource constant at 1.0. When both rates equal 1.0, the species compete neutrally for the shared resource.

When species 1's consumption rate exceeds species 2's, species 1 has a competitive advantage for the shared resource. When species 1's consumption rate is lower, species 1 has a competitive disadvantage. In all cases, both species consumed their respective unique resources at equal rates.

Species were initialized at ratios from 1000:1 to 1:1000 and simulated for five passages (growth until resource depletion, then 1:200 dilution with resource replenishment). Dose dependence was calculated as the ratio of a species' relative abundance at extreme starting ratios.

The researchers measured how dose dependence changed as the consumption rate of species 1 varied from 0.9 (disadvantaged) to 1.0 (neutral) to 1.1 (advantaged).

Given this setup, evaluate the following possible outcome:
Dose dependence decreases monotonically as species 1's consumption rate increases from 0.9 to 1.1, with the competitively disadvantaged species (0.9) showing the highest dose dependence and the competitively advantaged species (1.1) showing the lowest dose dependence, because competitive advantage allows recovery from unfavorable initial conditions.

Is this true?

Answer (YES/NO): NO